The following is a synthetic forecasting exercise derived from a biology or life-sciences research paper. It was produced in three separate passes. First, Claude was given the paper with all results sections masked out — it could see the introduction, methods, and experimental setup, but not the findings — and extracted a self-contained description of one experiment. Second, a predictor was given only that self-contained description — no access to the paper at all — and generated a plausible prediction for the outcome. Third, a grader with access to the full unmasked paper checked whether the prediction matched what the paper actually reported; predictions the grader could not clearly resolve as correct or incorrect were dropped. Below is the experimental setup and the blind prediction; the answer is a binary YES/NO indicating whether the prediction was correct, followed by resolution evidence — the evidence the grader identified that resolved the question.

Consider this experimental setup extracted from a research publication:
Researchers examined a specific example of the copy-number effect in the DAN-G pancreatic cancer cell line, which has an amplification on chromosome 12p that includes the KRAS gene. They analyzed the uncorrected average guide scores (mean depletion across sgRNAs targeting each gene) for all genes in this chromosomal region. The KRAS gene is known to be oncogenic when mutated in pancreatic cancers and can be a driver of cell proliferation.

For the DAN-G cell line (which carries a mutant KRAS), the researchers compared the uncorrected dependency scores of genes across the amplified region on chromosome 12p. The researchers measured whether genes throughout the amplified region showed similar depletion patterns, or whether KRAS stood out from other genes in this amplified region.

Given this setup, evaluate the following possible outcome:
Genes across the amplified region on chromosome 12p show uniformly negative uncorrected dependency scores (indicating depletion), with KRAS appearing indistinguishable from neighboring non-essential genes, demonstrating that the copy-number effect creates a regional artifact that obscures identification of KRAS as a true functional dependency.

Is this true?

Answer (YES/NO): NO